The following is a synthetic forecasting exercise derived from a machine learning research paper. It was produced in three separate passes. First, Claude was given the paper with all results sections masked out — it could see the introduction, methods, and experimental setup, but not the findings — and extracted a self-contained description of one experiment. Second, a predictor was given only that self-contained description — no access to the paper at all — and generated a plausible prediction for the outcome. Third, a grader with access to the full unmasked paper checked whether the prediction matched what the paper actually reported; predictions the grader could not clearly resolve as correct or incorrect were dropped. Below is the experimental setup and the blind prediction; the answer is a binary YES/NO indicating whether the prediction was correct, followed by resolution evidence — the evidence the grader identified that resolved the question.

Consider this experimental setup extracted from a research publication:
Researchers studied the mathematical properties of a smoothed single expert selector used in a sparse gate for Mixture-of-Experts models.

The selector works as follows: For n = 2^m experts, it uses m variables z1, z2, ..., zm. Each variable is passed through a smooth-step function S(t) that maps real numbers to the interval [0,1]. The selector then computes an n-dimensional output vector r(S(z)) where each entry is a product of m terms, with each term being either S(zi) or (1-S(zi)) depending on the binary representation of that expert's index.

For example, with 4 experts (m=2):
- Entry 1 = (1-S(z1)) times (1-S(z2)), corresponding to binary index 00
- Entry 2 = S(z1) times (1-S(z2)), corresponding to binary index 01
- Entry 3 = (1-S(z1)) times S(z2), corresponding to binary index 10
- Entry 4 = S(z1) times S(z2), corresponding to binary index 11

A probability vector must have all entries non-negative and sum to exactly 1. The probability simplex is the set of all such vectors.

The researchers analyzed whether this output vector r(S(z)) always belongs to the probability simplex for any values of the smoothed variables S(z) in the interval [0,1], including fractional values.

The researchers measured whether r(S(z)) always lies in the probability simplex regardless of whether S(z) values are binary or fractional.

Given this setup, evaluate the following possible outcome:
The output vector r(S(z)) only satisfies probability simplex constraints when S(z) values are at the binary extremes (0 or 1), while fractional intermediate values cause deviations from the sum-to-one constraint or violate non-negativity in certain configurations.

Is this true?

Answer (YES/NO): NO